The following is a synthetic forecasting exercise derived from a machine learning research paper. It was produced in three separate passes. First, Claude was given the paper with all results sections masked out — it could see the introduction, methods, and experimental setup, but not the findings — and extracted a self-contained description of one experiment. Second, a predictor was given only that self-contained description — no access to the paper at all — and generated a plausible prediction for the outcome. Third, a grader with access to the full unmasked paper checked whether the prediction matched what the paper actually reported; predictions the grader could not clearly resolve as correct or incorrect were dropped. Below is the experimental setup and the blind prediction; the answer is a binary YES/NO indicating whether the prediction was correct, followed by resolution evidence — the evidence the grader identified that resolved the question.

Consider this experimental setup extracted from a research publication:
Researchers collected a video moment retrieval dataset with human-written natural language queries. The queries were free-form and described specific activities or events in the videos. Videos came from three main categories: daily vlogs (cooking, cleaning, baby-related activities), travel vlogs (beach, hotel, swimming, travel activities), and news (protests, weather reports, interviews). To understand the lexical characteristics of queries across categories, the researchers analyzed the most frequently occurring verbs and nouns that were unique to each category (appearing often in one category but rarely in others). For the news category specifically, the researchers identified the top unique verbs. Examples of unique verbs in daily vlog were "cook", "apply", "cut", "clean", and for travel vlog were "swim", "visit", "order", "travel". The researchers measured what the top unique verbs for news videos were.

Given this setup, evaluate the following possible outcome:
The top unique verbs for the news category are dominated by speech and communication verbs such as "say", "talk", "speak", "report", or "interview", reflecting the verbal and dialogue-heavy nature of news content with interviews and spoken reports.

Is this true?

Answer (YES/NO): NO